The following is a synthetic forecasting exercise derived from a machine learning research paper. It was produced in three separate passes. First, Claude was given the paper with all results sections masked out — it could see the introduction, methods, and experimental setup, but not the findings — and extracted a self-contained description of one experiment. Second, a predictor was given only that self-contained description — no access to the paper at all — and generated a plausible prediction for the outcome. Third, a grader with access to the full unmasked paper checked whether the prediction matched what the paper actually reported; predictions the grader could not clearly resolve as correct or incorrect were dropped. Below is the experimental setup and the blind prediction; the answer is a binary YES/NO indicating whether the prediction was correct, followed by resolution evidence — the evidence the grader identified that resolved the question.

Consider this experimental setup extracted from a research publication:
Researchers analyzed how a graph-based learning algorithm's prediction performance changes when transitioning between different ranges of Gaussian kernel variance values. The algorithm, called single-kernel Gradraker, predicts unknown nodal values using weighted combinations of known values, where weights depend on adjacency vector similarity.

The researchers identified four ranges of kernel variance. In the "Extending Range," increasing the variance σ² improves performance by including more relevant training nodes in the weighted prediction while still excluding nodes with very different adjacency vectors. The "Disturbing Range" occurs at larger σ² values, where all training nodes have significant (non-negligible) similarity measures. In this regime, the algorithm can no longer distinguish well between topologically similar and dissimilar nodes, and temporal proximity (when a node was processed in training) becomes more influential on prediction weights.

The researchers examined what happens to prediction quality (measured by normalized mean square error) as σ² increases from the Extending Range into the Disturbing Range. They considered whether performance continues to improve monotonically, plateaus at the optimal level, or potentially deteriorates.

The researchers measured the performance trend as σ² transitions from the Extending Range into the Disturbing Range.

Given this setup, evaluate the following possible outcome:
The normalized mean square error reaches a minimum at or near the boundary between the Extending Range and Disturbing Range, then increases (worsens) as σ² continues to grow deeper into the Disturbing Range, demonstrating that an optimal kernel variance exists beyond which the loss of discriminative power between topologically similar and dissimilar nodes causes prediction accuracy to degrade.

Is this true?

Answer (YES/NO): NO